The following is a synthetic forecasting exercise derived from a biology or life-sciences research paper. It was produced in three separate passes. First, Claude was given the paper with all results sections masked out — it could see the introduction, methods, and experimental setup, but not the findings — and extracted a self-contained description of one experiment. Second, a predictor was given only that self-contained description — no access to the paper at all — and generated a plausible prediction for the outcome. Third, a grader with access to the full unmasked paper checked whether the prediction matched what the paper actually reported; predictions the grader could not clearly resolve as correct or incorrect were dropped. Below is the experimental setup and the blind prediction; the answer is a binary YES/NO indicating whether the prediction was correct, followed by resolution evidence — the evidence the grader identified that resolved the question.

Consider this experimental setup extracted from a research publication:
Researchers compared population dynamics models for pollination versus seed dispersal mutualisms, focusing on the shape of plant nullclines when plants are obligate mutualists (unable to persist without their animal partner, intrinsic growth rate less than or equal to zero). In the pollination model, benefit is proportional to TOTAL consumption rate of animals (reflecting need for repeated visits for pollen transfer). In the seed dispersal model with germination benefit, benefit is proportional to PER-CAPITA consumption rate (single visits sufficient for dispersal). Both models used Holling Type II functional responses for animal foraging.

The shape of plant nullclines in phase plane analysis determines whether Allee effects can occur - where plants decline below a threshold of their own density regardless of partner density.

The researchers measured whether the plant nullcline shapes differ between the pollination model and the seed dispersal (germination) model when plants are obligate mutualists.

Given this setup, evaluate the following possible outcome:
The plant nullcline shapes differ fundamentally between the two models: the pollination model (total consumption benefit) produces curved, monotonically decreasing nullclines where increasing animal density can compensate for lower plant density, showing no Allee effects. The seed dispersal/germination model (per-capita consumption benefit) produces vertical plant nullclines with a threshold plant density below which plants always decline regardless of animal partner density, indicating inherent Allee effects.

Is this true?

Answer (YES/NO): NO